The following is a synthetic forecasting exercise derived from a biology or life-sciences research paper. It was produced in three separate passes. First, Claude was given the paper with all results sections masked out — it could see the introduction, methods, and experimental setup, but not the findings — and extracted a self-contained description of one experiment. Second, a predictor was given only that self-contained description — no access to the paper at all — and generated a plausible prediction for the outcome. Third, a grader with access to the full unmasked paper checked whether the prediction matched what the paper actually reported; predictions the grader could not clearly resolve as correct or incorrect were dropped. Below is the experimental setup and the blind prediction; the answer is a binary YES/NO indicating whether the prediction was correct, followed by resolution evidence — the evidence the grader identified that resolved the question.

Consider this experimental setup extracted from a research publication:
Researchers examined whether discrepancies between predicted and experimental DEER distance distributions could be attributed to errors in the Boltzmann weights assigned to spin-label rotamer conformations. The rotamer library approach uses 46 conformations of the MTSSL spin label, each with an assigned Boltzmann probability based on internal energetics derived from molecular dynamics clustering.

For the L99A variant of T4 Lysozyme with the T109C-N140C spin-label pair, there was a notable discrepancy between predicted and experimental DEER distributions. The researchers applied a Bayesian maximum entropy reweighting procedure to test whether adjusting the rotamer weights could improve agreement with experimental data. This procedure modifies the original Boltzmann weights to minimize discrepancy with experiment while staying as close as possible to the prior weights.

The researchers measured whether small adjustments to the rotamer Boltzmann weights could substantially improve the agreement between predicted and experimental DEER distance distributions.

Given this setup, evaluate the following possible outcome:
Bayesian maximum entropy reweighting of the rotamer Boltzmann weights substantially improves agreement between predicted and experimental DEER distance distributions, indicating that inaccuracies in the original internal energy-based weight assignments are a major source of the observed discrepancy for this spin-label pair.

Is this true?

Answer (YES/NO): NO